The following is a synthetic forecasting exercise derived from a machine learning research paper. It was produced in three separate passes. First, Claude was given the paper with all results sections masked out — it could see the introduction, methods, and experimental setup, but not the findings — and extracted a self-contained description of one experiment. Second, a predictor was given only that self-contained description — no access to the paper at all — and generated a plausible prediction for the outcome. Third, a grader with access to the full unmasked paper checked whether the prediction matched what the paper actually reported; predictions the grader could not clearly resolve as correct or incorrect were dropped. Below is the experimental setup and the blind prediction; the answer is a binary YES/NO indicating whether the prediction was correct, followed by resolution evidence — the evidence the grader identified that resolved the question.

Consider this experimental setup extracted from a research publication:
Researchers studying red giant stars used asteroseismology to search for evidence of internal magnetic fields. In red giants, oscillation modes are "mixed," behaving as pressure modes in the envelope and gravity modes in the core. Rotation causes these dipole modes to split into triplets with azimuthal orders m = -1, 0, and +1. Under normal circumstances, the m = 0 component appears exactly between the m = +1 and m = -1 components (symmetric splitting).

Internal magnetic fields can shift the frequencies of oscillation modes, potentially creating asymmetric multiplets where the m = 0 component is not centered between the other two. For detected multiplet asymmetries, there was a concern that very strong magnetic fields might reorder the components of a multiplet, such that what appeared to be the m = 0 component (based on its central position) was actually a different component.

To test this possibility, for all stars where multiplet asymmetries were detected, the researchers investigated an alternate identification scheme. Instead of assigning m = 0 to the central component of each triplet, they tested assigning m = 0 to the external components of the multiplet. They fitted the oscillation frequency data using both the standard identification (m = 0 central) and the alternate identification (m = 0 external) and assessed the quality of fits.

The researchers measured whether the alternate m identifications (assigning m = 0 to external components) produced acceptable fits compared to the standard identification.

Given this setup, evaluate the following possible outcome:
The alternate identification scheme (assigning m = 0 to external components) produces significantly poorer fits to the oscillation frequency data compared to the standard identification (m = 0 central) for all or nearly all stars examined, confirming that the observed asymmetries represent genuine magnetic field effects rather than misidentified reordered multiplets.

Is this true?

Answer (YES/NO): YES